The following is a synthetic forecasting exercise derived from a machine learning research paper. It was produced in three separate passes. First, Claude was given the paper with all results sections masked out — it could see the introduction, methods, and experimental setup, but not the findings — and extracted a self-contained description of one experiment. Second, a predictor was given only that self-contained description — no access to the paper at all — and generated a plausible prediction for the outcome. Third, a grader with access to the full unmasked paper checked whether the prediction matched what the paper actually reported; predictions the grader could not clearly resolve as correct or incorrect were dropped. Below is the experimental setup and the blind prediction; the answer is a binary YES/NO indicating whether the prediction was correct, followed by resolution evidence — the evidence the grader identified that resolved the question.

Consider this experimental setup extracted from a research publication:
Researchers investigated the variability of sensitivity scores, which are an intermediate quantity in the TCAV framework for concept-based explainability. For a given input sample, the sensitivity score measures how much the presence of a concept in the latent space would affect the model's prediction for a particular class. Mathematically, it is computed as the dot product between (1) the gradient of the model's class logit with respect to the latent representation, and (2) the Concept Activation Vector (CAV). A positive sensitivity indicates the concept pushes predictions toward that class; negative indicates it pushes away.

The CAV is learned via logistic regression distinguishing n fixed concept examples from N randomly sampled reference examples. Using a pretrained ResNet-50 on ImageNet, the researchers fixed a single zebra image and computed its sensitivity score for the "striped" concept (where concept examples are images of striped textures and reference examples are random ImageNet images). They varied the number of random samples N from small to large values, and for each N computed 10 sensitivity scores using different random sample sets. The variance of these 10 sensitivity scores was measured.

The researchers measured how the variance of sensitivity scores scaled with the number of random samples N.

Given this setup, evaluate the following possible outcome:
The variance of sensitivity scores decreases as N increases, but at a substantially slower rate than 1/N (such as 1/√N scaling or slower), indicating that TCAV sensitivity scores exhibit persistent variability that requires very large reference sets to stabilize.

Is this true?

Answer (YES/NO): NO